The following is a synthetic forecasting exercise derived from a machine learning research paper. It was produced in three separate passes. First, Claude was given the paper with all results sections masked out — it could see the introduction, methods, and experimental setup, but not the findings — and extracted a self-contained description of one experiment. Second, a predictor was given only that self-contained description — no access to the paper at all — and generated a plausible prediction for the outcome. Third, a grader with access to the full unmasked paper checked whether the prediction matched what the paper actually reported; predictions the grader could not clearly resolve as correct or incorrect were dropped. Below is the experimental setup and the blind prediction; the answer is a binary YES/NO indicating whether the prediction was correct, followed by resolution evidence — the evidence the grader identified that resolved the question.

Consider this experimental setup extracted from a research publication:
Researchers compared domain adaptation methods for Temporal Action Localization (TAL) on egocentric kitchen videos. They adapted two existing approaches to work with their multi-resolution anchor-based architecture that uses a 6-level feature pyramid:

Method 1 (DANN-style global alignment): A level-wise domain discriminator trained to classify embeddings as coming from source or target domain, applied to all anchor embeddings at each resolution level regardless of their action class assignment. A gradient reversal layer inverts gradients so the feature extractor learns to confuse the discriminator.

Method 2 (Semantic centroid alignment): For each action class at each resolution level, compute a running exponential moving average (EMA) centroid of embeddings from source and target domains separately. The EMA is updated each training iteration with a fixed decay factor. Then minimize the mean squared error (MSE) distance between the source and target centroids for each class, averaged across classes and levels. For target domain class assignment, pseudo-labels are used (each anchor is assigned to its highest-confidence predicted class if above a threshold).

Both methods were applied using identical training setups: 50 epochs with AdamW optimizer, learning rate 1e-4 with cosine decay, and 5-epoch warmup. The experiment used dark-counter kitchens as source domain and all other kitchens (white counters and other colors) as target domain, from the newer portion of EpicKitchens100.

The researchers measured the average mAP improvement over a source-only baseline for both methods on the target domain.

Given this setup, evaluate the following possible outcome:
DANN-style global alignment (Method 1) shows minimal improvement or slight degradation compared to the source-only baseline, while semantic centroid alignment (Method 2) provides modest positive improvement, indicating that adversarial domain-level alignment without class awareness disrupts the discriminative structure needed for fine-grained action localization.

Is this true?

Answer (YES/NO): NO